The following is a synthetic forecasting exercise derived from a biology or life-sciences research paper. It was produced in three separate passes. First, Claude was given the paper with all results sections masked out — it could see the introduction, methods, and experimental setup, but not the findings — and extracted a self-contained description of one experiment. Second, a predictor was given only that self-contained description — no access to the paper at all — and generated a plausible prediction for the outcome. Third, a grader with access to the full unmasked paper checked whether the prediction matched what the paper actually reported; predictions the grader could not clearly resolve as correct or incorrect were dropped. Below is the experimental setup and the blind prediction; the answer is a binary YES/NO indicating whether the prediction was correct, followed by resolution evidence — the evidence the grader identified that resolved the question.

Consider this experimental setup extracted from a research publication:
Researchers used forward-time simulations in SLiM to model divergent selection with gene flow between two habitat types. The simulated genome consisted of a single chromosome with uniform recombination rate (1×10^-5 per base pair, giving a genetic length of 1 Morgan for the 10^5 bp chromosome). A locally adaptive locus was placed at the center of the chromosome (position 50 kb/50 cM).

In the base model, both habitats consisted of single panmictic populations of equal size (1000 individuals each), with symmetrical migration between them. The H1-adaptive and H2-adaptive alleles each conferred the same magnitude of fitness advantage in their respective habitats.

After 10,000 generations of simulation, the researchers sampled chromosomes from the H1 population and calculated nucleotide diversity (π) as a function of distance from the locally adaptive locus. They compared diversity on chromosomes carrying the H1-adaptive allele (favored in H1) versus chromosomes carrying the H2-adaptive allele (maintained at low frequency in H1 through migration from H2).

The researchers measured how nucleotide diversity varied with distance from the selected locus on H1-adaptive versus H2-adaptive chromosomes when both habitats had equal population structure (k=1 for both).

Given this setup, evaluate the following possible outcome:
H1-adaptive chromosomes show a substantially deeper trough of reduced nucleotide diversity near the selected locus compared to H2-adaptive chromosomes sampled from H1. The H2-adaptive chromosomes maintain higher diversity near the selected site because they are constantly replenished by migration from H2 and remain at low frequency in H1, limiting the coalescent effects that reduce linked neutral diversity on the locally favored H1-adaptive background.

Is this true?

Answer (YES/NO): NO